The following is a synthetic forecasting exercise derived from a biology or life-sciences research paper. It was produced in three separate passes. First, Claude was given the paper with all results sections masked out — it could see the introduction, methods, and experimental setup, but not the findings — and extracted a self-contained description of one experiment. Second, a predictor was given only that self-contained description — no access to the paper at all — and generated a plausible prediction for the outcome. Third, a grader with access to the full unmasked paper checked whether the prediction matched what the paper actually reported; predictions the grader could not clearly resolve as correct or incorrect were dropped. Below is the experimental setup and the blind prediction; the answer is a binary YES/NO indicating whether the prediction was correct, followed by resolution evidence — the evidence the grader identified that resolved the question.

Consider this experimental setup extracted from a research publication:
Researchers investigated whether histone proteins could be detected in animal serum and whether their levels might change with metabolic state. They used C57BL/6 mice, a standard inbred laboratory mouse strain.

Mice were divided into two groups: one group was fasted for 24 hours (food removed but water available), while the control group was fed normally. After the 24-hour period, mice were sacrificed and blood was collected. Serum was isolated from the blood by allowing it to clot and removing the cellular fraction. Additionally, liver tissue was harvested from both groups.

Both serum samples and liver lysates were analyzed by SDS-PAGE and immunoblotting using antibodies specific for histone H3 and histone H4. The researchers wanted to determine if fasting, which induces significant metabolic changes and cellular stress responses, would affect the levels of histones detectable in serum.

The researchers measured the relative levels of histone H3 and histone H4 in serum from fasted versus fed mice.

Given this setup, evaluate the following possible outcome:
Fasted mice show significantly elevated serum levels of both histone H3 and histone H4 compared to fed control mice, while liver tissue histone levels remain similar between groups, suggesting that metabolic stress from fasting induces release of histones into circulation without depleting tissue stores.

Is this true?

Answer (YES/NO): NO